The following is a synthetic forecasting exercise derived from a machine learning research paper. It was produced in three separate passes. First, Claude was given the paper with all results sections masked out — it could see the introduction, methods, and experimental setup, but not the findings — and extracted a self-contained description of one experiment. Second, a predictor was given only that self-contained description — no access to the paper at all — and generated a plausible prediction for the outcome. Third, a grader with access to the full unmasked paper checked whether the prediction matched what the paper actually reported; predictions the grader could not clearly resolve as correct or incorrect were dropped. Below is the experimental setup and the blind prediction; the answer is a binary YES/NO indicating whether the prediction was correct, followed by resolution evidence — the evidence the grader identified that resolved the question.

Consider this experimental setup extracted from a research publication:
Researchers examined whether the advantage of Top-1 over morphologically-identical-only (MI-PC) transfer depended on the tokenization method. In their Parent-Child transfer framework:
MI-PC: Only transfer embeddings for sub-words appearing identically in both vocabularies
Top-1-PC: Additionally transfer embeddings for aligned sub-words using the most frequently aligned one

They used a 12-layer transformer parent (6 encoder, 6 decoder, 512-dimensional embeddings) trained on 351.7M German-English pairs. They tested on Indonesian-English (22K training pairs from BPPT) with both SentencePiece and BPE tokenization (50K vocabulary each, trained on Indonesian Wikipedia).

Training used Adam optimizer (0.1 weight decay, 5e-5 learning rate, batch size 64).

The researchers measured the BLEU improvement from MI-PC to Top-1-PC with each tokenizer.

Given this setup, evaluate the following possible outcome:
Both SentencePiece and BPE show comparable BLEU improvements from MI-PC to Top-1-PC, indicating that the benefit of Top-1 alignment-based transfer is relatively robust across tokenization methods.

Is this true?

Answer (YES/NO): NO